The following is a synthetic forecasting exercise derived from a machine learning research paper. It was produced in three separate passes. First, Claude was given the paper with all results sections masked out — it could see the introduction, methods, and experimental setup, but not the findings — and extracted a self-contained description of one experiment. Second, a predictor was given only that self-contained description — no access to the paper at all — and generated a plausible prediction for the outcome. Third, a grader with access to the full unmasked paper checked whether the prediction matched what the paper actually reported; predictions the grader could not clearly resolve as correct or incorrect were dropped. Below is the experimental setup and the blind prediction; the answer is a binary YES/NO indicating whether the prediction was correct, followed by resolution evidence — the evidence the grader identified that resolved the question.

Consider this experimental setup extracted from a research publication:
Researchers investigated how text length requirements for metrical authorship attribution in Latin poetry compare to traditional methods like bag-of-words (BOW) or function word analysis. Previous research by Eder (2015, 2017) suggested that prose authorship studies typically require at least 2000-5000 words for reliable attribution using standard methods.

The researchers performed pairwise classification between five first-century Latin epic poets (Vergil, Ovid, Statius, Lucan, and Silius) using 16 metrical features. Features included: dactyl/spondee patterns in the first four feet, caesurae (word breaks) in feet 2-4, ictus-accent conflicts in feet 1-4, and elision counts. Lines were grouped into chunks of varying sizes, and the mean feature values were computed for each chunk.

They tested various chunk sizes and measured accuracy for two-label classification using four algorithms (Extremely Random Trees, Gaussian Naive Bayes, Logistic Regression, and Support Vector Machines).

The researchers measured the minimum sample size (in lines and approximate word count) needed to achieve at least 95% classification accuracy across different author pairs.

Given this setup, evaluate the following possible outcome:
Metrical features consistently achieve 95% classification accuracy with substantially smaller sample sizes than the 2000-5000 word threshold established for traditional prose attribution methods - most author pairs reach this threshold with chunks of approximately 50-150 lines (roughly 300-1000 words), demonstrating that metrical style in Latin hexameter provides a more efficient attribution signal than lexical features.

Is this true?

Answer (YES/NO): NO